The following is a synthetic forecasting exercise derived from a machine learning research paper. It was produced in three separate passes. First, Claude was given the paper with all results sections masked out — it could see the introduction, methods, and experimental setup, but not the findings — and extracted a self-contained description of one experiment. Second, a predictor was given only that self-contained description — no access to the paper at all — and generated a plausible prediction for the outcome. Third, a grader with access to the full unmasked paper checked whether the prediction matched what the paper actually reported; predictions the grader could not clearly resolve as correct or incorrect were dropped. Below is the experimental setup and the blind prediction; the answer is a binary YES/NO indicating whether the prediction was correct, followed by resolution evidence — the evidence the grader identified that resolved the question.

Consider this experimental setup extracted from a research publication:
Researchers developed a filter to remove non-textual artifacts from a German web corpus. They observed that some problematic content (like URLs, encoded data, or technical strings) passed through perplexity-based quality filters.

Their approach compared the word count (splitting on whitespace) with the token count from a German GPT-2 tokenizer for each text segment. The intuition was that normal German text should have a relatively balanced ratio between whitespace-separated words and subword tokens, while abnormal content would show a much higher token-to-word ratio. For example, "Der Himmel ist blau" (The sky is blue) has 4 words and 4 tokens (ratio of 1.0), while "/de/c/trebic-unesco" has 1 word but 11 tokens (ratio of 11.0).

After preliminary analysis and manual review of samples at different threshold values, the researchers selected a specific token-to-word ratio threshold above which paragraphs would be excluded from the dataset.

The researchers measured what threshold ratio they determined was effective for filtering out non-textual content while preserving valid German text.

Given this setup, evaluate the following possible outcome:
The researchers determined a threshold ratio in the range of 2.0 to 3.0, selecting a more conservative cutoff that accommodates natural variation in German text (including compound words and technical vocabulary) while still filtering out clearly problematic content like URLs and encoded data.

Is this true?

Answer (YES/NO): NO